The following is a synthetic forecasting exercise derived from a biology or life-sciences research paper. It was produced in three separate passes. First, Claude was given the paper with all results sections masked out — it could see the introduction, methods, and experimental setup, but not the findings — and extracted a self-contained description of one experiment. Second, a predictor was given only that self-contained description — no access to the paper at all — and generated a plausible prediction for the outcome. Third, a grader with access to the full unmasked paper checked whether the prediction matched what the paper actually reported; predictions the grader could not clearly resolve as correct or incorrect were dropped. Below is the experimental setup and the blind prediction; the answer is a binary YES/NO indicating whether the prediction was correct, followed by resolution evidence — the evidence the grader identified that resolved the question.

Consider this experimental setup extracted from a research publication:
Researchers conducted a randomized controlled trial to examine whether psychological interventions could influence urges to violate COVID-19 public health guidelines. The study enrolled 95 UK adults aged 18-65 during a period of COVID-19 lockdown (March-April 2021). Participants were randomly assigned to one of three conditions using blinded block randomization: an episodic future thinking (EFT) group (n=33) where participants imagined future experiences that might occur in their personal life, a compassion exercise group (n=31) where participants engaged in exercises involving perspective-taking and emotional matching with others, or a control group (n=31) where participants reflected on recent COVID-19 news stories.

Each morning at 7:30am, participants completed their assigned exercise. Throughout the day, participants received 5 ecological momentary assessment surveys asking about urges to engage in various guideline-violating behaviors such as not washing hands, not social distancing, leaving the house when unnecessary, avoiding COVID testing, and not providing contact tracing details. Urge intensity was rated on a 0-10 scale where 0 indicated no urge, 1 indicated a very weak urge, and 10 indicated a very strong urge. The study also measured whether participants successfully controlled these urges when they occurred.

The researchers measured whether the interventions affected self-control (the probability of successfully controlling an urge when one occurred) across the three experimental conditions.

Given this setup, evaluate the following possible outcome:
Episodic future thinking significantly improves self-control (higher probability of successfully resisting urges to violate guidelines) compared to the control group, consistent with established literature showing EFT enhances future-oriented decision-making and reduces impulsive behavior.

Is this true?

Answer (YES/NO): NO